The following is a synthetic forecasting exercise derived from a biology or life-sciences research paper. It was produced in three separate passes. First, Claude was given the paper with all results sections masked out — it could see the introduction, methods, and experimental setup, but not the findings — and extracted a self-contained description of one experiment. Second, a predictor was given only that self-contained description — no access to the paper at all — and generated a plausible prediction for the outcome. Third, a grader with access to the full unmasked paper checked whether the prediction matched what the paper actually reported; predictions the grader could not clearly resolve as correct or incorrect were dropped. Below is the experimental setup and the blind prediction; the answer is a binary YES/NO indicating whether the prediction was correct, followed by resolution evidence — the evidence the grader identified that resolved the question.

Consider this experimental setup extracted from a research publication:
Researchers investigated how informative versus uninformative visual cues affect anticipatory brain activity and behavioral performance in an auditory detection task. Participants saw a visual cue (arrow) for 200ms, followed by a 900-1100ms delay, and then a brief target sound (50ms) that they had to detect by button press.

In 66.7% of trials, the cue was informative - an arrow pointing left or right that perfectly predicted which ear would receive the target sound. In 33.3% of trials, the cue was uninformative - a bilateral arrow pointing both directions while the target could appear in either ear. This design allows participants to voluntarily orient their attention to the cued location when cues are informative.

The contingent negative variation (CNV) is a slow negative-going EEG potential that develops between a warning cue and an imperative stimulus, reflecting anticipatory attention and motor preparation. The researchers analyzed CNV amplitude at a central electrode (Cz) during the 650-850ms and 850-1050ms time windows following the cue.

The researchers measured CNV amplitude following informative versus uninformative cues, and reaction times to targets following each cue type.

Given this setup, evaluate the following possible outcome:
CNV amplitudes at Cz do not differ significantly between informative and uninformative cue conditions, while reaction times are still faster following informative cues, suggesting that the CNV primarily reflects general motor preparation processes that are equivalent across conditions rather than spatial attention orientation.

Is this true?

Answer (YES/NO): NO